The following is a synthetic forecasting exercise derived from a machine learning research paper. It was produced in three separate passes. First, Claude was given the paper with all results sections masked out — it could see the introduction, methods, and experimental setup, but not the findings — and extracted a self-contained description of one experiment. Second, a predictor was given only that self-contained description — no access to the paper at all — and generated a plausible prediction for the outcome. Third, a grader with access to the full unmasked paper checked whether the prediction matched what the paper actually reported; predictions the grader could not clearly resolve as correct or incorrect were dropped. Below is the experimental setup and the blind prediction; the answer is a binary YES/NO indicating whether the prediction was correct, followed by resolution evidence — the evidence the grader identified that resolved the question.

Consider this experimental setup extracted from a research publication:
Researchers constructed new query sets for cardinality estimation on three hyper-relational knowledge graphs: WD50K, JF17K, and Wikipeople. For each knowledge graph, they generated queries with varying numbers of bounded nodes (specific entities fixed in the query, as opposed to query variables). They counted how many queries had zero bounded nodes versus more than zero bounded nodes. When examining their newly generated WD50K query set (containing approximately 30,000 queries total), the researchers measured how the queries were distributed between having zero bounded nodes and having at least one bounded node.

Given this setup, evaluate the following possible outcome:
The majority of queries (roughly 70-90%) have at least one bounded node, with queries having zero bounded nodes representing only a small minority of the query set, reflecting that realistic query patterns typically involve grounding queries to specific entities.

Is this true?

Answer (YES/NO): NO